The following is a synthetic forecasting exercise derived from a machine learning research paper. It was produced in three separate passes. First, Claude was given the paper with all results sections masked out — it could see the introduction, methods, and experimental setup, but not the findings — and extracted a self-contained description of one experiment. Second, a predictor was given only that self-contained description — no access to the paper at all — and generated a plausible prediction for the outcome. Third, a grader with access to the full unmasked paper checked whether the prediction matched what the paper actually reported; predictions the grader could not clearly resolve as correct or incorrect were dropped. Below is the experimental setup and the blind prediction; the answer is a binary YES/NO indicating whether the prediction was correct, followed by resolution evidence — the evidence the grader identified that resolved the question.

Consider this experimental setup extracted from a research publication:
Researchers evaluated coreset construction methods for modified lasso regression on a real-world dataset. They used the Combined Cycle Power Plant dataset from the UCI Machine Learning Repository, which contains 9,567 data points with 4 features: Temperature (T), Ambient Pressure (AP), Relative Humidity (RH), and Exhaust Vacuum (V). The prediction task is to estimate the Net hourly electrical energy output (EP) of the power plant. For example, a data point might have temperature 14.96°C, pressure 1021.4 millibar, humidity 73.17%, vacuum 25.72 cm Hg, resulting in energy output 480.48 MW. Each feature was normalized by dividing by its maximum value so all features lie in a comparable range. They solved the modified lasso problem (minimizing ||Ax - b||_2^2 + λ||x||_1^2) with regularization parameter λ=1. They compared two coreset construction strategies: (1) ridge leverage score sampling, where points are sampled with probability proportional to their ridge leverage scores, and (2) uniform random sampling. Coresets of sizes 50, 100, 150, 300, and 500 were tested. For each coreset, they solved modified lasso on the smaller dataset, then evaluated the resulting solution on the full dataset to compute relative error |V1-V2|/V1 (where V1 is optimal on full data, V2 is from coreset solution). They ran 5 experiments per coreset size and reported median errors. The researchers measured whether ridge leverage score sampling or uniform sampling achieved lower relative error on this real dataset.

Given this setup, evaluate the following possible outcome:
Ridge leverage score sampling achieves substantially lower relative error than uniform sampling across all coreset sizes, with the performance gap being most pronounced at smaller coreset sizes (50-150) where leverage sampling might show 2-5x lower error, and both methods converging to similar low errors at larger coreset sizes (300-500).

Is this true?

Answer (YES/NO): NO